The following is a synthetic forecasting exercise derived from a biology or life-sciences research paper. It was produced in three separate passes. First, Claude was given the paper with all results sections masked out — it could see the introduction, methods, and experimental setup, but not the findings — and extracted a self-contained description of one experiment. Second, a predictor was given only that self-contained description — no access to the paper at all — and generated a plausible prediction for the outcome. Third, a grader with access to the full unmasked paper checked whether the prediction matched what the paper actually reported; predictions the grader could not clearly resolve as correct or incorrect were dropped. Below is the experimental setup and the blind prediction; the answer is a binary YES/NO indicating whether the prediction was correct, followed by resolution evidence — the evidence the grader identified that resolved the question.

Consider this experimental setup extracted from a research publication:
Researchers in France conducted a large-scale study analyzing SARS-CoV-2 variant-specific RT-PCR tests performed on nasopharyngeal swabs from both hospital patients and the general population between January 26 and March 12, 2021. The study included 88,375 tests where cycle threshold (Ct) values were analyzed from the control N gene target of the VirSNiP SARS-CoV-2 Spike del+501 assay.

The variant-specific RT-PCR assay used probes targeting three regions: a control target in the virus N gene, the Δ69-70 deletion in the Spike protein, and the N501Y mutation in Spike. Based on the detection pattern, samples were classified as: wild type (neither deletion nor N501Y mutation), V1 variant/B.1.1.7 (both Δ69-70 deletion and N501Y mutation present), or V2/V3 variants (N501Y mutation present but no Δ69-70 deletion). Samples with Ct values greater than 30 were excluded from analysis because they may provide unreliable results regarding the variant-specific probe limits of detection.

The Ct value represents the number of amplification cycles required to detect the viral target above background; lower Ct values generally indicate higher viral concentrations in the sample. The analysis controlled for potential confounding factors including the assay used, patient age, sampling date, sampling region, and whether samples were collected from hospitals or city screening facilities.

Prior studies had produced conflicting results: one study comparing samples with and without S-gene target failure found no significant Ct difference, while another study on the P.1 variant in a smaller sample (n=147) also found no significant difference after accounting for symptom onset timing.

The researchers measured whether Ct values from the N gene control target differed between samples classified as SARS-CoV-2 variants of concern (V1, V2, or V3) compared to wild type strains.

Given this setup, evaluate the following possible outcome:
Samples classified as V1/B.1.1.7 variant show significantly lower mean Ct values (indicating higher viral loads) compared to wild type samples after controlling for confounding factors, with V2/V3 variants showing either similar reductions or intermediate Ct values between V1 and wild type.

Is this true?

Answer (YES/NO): YES